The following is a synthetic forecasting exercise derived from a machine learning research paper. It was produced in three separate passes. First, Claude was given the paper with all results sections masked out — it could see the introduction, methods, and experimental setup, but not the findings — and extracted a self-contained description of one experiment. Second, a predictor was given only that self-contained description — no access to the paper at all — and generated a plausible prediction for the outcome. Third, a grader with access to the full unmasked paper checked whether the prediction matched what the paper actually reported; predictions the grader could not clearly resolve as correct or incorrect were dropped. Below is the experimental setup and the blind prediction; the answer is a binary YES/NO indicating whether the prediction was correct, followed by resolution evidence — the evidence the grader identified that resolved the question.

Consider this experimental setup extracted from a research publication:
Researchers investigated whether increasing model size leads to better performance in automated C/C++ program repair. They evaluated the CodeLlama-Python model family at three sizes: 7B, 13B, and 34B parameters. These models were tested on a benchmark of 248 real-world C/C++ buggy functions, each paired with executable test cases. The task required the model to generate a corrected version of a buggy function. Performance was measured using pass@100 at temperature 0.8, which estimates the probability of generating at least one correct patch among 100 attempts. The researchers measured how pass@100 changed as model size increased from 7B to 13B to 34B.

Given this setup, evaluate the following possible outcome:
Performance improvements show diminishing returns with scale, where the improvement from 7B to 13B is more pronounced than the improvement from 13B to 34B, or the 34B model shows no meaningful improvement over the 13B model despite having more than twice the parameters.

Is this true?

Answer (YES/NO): NO